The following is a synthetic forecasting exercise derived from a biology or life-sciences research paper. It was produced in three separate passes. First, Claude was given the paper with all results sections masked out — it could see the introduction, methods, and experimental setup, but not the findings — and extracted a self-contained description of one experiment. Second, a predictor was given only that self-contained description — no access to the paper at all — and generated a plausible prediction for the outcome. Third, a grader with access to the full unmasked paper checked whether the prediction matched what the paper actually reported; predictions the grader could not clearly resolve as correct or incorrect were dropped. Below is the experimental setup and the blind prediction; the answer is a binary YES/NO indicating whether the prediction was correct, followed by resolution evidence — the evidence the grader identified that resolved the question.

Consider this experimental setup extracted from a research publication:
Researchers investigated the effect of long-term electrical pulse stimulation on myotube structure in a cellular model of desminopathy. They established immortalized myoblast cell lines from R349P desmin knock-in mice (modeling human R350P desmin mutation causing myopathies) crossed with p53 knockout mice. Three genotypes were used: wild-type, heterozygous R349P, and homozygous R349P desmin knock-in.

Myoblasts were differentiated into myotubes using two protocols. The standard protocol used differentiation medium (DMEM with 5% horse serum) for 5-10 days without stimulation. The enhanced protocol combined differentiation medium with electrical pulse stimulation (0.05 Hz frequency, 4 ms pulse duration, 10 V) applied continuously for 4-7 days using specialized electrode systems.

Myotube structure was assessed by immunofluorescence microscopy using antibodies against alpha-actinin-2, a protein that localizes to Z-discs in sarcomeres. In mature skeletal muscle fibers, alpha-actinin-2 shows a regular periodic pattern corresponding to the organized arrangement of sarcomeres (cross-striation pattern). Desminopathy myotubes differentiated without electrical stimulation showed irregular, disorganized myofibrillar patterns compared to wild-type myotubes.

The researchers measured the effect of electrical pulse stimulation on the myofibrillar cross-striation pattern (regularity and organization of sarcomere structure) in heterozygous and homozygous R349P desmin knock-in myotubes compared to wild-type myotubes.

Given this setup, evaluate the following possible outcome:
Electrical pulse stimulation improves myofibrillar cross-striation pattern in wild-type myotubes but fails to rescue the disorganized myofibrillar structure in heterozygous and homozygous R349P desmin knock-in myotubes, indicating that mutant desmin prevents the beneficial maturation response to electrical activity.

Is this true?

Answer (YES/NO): NO